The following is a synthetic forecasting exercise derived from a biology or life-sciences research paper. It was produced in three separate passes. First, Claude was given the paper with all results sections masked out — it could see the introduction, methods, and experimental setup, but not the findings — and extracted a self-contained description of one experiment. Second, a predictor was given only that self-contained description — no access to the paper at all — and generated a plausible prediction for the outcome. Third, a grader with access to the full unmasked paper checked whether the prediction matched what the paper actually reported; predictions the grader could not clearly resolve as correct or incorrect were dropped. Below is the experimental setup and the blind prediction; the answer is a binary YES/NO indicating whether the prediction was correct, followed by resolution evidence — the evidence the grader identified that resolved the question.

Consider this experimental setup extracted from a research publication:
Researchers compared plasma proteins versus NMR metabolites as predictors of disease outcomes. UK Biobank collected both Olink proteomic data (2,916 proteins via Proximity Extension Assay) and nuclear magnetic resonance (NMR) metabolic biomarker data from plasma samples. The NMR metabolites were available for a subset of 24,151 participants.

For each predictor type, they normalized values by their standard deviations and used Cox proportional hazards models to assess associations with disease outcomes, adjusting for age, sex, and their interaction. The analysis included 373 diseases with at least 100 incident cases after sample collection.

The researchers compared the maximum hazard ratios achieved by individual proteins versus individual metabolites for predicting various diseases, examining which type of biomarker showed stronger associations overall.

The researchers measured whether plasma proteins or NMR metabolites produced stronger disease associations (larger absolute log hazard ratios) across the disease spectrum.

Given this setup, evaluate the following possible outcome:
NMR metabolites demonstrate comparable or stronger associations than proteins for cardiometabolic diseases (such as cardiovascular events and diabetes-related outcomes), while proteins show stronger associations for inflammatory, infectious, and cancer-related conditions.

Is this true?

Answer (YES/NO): NO